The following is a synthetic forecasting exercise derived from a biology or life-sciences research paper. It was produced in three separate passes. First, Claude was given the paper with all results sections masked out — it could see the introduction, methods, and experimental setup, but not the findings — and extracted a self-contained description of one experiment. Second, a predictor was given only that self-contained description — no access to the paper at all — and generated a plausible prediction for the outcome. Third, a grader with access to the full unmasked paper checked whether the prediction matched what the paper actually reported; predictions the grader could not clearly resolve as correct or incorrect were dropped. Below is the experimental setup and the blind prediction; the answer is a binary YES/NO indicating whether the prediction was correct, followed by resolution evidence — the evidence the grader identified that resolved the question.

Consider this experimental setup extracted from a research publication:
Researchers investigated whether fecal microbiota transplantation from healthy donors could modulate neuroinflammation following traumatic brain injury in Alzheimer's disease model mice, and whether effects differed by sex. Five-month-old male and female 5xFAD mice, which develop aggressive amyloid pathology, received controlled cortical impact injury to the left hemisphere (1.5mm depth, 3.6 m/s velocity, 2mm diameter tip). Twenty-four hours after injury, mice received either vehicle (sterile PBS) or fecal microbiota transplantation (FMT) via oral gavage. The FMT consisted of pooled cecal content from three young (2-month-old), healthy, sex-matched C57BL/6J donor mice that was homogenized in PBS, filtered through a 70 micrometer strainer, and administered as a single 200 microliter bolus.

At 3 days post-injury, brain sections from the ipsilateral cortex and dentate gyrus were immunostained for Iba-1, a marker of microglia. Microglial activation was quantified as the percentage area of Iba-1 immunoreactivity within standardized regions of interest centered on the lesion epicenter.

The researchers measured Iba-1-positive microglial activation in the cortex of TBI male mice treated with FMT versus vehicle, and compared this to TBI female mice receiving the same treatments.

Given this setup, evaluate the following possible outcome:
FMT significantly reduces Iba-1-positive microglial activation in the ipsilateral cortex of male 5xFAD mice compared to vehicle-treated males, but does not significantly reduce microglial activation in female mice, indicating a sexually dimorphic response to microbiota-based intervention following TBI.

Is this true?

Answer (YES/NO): YES